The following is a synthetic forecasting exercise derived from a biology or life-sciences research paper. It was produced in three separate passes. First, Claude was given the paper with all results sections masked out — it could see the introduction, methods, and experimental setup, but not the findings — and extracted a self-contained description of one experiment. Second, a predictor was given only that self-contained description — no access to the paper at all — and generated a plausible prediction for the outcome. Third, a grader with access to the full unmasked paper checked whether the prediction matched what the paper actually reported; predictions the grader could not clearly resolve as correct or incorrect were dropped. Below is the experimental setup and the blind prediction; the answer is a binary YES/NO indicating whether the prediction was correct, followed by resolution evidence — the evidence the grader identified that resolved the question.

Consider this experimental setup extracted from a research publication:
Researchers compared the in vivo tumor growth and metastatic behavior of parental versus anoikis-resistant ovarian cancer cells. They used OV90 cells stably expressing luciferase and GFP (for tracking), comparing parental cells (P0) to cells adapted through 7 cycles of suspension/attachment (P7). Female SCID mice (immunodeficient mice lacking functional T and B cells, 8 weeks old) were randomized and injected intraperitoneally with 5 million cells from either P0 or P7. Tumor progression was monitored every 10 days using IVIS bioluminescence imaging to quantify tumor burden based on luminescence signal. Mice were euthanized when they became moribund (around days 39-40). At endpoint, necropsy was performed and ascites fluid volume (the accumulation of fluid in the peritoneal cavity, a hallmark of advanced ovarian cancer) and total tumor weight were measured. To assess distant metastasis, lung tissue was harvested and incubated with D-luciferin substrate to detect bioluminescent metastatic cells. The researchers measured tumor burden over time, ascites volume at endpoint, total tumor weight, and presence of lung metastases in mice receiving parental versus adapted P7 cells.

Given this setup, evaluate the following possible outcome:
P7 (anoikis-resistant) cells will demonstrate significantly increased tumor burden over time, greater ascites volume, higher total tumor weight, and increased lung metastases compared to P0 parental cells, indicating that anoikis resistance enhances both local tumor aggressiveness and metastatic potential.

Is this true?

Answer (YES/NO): YES